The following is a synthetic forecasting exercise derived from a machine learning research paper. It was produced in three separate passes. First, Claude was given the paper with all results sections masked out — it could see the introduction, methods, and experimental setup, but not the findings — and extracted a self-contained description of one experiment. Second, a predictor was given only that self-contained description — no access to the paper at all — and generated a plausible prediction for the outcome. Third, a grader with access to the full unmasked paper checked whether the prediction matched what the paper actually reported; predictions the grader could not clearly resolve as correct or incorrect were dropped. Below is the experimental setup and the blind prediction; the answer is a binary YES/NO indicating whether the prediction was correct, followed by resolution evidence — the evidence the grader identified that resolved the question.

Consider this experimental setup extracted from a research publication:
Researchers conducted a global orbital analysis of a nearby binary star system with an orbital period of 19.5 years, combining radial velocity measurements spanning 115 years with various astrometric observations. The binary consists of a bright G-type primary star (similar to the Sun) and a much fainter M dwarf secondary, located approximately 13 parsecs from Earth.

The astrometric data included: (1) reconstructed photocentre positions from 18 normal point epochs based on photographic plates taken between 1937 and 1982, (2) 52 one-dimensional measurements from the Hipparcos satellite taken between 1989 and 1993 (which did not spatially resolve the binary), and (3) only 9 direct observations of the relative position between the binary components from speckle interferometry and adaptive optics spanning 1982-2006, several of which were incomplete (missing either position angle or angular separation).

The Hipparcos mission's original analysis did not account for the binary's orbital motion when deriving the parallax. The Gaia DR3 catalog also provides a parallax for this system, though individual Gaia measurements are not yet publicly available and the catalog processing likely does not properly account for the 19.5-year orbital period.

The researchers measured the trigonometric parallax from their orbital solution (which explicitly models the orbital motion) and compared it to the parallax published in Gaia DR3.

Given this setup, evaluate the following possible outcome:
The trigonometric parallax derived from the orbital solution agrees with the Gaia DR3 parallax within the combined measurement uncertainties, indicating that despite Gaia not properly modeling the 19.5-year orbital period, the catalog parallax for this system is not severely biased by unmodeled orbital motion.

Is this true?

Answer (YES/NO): NO